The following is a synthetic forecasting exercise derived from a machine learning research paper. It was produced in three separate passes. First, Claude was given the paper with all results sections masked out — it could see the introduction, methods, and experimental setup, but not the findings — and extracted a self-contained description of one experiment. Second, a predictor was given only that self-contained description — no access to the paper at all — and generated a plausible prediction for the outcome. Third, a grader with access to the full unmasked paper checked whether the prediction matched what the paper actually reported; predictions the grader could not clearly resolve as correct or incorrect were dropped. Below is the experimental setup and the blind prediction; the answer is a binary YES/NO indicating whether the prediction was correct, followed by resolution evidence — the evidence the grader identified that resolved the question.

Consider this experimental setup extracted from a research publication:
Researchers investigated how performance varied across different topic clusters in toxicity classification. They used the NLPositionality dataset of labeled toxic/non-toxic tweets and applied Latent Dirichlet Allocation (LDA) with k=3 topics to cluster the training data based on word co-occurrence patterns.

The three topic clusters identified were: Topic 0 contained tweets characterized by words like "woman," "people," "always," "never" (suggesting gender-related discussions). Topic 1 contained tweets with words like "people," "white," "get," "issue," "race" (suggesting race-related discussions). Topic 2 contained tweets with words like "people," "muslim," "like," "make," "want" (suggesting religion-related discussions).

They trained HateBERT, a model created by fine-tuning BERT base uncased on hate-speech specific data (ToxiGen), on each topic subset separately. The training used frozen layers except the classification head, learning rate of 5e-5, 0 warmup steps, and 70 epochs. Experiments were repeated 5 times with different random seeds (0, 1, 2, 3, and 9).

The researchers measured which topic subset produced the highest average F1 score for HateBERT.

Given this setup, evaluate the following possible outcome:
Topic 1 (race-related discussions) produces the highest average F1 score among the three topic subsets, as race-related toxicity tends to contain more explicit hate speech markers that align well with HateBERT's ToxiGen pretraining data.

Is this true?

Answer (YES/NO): NO